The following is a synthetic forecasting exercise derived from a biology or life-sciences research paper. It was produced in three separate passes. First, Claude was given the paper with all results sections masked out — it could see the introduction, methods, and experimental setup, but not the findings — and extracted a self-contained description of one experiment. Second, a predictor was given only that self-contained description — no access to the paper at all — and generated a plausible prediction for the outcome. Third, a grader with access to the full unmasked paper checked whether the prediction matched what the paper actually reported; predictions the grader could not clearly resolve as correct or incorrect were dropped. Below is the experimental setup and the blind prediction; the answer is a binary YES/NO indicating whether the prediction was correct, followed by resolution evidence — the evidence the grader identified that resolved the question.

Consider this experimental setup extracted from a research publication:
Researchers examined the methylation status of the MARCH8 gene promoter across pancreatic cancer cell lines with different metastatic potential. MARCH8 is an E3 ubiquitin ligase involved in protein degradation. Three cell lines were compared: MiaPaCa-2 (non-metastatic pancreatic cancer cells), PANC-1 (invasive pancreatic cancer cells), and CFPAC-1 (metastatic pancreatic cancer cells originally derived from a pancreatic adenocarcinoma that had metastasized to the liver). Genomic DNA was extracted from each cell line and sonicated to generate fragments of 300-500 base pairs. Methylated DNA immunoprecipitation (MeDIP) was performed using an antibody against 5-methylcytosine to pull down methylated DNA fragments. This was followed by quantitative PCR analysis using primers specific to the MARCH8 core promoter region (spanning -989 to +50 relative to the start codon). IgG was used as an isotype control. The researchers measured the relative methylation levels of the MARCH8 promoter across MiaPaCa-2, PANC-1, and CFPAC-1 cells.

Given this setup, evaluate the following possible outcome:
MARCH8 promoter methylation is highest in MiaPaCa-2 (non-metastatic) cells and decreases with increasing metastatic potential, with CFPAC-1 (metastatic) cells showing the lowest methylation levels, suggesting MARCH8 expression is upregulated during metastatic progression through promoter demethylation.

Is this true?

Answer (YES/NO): YES